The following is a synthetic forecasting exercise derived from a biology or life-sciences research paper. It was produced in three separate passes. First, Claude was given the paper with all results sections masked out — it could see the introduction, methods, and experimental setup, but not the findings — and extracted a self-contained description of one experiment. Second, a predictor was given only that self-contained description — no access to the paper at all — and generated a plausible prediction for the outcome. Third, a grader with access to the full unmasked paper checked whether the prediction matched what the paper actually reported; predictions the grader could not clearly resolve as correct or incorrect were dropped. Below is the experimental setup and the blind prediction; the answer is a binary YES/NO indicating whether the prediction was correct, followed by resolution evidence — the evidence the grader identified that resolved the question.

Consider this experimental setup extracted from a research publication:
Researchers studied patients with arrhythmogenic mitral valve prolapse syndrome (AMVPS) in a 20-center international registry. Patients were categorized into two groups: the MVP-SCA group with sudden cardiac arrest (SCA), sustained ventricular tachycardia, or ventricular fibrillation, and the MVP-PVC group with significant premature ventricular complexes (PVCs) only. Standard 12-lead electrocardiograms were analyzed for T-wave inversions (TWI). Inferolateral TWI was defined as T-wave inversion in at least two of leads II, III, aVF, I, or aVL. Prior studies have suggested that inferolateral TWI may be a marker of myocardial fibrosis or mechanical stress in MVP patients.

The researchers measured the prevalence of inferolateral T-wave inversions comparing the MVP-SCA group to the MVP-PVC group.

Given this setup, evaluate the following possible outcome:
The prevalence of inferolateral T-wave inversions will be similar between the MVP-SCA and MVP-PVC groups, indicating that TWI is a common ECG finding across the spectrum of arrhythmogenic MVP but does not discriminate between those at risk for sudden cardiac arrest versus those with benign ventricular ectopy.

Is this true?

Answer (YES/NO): YES